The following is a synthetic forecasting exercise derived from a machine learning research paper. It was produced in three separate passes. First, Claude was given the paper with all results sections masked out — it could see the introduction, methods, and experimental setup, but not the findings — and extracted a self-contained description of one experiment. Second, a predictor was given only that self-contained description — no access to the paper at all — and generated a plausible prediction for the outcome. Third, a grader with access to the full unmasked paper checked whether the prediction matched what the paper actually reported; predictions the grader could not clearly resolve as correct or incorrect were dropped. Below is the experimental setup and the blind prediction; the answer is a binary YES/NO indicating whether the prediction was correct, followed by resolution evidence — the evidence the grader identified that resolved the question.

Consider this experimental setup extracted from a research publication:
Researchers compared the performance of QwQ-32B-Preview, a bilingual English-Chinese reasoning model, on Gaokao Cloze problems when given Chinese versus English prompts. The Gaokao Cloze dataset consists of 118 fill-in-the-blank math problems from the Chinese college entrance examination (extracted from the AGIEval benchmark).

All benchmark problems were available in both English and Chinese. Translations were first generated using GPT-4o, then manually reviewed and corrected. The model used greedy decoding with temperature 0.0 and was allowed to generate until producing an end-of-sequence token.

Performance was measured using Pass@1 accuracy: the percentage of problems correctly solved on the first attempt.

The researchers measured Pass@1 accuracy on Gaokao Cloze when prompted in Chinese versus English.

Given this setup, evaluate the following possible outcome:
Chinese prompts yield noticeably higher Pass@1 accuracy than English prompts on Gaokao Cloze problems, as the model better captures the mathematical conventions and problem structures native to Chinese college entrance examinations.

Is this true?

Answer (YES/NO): YES